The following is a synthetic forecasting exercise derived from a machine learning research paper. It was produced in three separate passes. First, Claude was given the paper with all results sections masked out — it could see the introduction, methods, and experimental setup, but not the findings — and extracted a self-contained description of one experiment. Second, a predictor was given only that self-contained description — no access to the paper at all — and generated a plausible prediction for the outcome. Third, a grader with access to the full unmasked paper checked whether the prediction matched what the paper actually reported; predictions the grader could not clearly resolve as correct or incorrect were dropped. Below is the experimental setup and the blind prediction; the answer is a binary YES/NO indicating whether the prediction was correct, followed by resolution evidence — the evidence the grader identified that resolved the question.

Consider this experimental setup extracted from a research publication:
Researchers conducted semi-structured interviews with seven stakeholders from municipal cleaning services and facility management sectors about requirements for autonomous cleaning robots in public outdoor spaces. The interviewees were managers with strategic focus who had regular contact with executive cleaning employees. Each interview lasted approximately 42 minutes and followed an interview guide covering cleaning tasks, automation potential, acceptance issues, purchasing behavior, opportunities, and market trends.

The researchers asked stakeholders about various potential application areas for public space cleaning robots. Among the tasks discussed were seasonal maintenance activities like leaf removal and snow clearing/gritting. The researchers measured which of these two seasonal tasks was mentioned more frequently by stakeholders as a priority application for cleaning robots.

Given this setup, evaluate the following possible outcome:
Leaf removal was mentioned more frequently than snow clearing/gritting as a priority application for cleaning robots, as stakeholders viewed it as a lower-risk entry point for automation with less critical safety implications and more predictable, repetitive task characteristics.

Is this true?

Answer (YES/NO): YES